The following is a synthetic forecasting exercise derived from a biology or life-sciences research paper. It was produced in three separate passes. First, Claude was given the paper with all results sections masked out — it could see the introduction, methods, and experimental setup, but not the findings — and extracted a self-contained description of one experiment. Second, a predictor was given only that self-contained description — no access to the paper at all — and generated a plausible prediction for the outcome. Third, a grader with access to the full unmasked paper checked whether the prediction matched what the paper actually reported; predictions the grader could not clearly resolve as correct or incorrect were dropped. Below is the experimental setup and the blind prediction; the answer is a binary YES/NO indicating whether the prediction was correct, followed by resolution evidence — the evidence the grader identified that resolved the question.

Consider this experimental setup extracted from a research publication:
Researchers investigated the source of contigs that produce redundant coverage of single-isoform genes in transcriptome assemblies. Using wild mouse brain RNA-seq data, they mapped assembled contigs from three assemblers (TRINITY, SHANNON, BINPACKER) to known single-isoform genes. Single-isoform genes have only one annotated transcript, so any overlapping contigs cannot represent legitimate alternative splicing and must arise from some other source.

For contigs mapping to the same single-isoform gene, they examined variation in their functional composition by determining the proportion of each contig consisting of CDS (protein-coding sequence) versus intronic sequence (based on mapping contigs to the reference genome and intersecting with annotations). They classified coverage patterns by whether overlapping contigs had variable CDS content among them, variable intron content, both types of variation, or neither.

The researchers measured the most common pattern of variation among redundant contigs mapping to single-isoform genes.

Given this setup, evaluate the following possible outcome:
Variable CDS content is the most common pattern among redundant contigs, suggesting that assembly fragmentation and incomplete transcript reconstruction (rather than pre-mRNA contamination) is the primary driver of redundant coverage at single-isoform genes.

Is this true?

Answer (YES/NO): NO